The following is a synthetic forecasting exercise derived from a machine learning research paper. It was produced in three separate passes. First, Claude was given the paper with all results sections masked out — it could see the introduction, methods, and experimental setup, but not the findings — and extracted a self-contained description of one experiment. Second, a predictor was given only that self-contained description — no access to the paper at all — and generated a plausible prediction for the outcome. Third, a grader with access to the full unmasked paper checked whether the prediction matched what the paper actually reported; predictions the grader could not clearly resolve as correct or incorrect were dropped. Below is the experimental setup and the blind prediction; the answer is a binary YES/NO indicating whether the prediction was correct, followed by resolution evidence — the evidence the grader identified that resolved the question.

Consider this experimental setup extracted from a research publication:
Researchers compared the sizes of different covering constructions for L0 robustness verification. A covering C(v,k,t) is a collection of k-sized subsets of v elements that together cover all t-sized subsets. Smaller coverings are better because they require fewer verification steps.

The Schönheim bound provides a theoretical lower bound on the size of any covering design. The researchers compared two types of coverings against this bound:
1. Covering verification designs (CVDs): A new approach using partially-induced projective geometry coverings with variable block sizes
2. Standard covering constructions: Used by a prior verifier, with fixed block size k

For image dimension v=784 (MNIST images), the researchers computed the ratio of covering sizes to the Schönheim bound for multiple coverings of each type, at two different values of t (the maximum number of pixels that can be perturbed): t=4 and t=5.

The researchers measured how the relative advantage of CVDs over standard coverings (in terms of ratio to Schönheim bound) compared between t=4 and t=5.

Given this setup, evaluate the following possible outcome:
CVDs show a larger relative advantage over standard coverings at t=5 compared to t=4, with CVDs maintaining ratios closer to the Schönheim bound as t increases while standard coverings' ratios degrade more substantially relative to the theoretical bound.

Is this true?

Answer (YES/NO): YES